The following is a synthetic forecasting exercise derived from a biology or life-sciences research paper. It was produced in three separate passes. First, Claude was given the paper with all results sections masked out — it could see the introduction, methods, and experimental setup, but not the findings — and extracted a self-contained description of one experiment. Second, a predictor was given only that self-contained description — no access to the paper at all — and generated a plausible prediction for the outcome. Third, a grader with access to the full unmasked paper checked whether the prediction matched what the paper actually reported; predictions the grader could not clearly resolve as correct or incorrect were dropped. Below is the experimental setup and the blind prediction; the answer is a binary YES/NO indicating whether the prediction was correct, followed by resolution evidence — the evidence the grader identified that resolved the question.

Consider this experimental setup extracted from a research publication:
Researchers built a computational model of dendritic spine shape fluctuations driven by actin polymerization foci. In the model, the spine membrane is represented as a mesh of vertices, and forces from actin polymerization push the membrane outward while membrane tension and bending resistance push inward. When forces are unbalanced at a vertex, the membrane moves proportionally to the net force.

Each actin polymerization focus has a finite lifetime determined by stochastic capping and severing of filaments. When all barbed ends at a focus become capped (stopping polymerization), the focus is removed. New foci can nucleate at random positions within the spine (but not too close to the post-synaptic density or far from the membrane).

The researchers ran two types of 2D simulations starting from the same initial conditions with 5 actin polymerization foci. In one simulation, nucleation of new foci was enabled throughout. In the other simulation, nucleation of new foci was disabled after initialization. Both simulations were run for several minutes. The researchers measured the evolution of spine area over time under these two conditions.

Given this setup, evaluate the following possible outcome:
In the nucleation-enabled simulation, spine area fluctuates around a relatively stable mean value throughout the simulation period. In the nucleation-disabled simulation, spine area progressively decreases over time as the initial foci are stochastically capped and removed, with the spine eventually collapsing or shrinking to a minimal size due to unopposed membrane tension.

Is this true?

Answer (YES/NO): YES